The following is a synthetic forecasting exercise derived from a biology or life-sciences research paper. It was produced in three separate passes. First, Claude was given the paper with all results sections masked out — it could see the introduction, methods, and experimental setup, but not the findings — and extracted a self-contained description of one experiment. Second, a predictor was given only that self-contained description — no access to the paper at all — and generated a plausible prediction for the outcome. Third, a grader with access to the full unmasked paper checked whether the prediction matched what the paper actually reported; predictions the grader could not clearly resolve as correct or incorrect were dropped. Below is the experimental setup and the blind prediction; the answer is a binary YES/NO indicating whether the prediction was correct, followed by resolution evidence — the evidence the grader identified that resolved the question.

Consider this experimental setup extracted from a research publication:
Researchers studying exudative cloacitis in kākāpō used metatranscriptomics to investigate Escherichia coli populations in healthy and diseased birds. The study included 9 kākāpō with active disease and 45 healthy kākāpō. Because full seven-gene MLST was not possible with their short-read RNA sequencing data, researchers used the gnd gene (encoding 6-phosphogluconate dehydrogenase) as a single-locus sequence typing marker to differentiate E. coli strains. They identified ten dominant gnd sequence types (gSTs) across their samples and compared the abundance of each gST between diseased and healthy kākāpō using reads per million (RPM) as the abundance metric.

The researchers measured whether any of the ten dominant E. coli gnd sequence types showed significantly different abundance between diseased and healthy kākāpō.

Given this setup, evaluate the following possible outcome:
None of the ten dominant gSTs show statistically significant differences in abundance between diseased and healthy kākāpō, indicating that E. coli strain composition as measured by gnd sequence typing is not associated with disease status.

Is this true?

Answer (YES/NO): NO